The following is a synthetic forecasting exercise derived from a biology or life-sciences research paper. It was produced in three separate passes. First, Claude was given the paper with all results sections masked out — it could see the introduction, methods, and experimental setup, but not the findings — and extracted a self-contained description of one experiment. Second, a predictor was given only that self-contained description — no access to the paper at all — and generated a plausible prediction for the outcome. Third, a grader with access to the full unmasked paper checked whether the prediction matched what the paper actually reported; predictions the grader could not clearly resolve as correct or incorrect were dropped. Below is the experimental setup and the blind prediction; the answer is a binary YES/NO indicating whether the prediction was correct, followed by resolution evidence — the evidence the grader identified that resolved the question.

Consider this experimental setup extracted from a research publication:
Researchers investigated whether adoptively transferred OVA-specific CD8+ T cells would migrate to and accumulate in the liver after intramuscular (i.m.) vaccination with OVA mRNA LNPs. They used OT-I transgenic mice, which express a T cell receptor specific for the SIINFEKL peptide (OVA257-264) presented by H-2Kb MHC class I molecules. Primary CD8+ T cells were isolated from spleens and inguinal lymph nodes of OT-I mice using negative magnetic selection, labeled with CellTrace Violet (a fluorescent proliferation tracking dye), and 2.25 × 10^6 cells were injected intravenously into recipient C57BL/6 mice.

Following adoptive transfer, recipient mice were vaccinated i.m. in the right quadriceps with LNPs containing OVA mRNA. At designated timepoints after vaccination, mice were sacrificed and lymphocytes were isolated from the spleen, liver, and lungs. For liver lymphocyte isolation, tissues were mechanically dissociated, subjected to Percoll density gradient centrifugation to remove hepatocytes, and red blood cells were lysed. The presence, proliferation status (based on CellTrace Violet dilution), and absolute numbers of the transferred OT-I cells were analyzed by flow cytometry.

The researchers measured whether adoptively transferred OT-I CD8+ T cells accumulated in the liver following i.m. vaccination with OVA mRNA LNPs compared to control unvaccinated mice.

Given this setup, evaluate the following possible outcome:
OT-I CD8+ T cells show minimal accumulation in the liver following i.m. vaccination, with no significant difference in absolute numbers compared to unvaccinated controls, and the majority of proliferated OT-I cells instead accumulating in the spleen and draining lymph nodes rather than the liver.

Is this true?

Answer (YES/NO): NO